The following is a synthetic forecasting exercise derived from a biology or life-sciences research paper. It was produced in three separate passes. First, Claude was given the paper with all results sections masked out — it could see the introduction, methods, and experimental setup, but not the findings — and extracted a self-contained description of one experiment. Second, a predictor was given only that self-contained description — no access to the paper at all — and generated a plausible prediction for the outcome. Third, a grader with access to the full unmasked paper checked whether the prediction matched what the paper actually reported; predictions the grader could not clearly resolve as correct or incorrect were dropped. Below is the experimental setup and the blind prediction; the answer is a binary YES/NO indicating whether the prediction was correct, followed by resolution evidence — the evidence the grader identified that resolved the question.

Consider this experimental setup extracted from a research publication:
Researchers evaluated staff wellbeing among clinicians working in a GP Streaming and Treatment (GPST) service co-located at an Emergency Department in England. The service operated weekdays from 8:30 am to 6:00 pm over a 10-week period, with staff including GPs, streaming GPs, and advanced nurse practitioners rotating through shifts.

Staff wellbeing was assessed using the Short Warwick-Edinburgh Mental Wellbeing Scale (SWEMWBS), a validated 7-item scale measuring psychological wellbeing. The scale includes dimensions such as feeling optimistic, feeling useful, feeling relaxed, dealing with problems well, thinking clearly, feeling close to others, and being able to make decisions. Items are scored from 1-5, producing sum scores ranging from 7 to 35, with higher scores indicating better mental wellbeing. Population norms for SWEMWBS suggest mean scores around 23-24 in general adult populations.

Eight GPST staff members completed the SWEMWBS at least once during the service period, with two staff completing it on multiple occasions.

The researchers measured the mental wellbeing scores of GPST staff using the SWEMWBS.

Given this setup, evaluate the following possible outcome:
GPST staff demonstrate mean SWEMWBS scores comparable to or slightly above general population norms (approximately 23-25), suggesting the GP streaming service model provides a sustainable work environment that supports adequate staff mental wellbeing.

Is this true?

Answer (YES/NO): NO